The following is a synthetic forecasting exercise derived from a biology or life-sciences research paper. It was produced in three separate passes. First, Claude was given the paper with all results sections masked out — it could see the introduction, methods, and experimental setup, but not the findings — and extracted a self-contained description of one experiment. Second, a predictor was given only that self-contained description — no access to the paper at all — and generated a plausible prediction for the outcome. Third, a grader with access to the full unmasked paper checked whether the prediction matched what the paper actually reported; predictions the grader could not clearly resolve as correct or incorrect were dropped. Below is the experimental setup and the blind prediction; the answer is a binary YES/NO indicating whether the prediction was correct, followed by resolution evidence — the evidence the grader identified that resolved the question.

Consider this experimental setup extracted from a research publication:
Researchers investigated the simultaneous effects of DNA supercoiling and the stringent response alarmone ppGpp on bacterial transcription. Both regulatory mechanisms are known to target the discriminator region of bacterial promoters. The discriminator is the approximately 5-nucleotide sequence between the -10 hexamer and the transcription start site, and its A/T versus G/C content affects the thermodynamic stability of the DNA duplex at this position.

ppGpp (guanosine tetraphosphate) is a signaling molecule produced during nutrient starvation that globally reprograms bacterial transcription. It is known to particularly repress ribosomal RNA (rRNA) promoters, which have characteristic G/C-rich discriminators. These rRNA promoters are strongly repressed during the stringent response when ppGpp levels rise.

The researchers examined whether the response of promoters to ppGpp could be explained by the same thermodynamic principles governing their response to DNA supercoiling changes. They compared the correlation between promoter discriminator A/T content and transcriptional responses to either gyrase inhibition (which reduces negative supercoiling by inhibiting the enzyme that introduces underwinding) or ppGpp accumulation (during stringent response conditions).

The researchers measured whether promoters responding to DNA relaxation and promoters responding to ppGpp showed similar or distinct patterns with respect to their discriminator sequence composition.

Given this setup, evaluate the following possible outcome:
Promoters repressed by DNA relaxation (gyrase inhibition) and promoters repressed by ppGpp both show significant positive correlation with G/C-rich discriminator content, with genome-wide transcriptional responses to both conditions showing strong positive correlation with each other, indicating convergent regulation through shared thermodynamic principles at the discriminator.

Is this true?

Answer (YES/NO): NO